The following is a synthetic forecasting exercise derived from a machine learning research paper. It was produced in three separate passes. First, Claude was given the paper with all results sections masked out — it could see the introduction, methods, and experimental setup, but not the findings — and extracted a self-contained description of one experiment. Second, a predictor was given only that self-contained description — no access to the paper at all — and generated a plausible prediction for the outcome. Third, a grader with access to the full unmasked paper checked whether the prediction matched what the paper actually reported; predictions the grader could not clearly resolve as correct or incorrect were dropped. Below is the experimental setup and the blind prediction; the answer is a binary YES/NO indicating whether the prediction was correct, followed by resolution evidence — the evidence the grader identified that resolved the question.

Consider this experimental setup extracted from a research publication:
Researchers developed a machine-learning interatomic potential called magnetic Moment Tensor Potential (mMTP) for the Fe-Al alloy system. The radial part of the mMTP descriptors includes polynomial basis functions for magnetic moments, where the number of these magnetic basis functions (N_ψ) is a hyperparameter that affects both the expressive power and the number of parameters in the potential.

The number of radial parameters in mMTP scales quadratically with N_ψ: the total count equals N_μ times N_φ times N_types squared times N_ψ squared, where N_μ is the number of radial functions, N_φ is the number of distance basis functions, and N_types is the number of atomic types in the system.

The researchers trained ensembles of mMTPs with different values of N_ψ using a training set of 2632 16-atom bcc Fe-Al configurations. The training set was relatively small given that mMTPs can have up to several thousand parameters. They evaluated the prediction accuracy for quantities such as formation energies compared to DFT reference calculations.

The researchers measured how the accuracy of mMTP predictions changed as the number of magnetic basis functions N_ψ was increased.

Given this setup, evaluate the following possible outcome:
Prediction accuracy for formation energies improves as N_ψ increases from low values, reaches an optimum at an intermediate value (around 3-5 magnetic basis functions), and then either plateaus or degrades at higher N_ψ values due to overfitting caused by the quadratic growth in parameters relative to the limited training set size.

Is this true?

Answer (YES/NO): YES